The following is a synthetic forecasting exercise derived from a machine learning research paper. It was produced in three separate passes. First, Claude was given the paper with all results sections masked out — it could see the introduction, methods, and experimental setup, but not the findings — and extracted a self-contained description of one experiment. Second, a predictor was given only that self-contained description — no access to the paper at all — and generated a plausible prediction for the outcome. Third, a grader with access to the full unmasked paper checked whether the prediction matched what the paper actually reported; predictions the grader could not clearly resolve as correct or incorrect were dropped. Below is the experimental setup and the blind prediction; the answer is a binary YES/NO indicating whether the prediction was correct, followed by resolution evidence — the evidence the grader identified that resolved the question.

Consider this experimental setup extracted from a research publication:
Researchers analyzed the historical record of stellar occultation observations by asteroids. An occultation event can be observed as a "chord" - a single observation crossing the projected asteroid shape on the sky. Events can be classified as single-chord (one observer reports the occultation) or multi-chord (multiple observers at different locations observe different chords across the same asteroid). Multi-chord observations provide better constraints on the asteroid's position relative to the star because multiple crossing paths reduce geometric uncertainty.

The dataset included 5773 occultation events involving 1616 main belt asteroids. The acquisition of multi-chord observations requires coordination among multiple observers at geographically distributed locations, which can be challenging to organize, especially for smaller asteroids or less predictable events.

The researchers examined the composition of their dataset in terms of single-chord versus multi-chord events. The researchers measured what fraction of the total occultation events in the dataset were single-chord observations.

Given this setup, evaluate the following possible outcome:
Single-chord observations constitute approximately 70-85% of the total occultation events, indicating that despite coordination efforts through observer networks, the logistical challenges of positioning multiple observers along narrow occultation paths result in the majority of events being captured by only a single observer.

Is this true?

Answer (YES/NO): NO